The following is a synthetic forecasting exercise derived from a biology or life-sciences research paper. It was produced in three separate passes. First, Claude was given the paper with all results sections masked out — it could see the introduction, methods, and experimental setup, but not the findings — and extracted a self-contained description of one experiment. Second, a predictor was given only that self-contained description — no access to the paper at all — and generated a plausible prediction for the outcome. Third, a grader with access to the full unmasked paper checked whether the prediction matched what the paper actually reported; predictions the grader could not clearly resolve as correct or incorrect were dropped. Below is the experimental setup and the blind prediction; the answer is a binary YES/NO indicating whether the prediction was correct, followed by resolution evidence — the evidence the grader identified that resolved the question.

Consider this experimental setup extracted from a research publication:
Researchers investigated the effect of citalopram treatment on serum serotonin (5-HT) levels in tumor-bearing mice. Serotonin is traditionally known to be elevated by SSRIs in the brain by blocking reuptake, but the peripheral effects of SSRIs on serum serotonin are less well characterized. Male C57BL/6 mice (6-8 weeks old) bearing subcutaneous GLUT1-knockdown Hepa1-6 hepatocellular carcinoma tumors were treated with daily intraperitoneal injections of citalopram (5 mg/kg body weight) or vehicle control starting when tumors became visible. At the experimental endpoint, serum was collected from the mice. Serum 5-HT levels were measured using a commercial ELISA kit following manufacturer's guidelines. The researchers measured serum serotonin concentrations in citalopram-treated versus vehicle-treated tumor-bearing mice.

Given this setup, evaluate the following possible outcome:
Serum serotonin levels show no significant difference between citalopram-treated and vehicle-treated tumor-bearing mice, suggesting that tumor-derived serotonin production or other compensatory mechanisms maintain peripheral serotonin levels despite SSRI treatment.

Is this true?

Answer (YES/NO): NO